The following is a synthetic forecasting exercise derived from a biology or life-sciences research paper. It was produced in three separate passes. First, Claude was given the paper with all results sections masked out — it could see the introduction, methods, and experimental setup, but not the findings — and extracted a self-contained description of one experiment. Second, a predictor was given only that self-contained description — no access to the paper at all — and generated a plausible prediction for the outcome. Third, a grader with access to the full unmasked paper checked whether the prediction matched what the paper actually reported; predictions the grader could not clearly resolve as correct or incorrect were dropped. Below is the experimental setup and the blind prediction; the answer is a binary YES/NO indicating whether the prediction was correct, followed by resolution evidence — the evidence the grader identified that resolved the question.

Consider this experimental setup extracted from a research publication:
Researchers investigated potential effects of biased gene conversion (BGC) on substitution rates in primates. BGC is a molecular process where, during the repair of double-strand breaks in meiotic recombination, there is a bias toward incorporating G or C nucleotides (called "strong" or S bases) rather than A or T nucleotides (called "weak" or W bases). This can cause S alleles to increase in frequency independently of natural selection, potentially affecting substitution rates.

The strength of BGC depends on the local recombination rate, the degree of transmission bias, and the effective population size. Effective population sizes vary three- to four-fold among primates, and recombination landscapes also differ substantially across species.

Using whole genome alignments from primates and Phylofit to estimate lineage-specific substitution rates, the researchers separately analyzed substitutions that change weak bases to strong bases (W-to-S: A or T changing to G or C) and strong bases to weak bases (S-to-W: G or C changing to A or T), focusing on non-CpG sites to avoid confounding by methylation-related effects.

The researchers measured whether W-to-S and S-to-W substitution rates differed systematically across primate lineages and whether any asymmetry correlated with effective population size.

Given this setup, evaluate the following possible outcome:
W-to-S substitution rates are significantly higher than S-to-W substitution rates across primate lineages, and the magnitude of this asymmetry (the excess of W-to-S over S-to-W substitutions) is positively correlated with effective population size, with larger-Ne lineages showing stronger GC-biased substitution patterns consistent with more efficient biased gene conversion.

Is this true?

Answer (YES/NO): NO